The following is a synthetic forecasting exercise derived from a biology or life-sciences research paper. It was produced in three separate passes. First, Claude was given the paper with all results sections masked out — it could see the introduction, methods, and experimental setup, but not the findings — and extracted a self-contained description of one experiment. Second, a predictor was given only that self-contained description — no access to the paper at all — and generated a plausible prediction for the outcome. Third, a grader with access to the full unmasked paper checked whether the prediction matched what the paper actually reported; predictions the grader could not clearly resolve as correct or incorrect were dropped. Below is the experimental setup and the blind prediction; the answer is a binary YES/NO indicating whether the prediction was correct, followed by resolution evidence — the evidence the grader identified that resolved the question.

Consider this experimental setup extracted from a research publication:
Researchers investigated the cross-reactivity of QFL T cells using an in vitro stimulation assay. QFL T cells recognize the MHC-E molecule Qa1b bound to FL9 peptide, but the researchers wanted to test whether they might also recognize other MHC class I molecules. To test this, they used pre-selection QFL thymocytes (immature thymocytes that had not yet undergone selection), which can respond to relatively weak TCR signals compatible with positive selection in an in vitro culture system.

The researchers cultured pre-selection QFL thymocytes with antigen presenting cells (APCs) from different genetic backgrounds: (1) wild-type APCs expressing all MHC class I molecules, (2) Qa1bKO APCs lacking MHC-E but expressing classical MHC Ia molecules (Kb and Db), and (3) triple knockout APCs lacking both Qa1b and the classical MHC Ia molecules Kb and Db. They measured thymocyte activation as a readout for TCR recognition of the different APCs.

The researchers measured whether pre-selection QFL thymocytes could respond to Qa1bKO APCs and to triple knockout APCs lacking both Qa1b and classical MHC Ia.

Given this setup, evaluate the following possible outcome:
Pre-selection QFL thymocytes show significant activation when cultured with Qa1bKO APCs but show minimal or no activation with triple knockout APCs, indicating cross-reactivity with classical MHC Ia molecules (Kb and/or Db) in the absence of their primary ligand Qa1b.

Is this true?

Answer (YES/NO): YES